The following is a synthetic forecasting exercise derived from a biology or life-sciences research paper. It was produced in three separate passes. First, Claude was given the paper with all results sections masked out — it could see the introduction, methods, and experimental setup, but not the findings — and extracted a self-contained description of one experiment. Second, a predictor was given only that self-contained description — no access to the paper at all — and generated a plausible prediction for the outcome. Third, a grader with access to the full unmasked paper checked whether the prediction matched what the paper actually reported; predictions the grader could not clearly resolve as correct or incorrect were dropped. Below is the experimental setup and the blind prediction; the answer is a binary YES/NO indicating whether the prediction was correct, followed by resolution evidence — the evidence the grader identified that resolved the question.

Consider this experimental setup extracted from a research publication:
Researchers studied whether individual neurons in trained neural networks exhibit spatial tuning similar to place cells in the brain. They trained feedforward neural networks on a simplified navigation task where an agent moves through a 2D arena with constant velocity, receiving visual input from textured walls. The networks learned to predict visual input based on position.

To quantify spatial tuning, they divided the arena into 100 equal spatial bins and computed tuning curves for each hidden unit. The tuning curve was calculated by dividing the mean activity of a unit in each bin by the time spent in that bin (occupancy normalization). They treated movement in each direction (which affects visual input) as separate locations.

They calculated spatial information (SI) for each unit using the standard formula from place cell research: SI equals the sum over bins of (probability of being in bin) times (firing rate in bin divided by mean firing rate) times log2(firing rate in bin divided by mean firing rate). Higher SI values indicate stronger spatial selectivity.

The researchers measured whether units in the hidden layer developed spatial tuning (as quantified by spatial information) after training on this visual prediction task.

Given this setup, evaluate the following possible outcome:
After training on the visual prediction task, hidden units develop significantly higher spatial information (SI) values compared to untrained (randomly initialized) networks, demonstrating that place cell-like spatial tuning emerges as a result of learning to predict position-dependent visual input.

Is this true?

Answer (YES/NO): YES